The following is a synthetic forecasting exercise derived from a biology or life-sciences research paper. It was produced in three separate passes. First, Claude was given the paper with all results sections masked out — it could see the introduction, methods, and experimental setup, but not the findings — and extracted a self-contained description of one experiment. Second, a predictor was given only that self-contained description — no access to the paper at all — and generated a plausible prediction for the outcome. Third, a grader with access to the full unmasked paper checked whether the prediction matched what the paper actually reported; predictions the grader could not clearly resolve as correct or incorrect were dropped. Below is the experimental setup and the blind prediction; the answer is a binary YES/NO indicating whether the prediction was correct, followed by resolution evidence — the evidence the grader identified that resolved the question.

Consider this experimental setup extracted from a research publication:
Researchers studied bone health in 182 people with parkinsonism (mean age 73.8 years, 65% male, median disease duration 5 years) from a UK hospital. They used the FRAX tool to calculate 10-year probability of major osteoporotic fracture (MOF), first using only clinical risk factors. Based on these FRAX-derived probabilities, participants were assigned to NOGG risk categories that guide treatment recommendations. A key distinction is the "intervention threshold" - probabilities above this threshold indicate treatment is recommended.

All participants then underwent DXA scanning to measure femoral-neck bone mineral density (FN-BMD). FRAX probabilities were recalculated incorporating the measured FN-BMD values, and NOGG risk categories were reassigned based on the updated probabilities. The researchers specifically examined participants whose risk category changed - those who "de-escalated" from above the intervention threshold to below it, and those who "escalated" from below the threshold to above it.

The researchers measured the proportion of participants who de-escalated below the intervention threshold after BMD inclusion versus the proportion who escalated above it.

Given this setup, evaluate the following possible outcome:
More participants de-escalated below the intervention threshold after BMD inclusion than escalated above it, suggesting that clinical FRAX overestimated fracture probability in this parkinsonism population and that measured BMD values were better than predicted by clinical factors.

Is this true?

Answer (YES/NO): NO